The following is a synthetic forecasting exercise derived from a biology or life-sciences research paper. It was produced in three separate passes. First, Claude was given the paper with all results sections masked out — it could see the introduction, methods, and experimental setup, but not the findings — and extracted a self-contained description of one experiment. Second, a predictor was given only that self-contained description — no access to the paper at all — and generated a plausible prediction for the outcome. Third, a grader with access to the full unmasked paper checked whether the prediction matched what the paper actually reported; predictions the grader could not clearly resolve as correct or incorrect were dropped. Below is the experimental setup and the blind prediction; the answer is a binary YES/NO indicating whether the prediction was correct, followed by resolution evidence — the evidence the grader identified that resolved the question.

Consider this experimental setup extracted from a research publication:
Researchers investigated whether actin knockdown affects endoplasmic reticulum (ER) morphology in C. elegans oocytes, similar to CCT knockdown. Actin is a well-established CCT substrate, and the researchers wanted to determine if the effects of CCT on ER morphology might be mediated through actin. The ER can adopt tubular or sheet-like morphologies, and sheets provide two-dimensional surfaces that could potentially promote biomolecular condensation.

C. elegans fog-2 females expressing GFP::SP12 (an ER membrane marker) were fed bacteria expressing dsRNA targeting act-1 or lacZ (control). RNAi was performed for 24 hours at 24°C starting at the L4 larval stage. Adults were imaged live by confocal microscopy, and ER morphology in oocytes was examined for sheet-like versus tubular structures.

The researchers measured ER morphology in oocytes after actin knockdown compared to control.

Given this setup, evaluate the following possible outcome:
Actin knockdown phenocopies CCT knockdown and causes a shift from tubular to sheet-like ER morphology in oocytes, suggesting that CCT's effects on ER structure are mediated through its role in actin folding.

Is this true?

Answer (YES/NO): NO